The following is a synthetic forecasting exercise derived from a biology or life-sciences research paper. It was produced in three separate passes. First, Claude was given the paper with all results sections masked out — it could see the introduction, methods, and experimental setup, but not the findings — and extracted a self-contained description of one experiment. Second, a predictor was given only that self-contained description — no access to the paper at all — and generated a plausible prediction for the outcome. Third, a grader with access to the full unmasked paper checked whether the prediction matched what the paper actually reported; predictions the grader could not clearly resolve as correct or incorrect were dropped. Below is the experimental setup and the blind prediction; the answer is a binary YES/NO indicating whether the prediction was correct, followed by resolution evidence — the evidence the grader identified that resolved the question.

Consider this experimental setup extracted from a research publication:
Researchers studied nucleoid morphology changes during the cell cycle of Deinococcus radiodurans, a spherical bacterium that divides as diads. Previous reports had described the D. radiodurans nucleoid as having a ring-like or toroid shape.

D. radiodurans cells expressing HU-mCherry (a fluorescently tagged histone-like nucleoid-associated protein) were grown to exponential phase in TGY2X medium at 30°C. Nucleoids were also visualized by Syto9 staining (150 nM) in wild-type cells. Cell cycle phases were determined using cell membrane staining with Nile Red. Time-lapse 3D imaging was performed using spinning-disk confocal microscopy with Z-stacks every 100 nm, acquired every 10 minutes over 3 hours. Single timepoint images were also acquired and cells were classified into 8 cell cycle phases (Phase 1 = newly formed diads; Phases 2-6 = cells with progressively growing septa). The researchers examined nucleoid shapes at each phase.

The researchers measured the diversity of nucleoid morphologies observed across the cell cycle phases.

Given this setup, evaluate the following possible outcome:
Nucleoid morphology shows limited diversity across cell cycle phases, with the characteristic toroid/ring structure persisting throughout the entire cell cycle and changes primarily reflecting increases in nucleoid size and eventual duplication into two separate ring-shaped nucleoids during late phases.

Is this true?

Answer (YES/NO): NO